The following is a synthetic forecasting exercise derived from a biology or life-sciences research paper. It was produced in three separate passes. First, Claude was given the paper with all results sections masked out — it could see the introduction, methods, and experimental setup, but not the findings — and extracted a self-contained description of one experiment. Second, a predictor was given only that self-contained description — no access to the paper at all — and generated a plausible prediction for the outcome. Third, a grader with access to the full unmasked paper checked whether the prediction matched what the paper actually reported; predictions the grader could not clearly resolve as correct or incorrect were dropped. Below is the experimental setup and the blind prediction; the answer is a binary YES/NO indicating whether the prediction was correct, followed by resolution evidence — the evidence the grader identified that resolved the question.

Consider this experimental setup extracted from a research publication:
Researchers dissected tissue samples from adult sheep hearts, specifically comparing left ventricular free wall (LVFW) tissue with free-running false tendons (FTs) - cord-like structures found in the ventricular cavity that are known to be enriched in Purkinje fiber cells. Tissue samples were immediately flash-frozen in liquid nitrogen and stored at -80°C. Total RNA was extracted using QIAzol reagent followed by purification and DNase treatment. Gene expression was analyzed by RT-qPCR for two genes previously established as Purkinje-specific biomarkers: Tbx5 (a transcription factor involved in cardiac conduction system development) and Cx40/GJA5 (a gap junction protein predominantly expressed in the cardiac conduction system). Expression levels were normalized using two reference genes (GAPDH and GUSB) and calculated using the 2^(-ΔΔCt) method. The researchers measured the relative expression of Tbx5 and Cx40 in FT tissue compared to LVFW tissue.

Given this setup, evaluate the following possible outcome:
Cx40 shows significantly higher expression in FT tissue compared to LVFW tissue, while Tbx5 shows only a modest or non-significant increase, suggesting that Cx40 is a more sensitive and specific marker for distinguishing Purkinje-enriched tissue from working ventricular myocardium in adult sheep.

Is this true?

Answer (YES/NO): NO